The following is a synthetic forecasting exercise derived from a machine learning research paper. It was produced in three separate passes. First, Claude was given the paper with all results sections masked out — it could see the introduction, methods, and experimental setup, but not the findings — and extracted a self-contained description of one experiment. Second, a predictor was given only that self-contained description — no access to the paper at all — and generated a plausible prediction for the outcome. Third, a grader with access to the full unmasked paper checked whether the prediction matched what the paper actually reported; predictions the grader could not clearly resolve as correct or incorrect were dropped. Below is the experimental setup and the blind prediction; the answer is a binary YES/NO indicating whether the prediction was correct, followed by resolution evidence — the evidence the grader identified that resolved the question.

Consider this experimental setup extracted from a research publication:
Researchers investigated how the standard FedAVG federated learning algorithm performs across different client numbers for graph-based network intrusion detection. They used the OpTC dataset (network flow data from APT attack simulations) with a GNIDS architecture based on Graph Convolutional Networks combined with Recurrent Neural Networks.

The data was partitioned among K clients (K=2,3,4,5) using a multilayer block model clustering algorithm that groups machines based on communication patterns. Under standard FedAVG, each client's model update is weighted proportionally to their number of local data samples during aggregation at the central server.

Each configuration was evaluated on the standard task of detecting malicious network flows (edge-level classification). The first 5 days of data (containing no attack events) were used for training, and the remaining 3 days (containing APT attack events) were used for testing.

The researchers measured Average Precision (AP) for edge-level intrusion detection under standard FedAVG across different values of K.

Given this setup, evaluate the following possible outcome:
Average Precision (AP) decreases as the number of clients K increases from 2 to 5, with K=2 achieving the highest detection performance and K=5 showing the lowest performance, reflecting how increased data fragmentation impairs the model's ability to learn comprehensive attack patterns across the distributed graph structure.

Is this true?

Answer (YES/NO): NO